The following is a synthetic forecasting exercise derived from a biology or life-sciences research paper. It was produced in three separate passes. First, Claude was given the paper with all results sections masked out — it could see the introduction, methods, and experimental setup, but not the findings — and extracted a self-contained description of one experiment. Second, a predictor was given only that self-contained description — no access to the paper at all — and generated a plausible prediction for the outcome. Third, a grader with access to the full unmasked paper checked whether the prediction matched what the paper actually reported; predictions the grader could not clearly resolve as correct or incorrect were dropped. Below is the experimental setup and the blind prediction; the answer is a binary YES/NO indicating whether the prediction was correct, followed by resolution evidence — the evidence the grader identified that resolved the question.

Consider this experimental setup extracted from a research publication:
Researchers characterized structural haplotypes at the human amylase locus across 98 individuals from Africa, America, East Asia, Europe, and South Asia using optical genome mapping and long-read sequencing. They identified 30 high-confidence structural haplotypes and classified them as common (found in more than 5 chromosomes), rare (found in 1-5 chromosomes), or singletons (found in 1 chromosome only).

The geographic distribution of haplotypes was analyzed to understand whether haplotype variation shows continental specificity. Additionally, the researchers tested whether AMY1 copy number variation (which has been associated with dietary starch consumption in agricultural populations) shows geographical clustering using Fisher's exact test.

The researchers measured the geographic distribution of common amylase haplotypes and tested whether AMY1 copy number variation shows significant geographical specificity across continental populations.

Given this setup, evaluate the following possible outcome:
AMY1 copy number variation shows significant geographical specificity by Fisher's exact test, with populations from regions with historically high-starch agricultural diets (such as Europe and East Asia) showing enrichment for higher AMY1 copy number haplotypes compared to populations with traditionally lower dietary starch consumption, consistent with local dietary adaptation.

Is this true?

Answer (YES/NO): NO